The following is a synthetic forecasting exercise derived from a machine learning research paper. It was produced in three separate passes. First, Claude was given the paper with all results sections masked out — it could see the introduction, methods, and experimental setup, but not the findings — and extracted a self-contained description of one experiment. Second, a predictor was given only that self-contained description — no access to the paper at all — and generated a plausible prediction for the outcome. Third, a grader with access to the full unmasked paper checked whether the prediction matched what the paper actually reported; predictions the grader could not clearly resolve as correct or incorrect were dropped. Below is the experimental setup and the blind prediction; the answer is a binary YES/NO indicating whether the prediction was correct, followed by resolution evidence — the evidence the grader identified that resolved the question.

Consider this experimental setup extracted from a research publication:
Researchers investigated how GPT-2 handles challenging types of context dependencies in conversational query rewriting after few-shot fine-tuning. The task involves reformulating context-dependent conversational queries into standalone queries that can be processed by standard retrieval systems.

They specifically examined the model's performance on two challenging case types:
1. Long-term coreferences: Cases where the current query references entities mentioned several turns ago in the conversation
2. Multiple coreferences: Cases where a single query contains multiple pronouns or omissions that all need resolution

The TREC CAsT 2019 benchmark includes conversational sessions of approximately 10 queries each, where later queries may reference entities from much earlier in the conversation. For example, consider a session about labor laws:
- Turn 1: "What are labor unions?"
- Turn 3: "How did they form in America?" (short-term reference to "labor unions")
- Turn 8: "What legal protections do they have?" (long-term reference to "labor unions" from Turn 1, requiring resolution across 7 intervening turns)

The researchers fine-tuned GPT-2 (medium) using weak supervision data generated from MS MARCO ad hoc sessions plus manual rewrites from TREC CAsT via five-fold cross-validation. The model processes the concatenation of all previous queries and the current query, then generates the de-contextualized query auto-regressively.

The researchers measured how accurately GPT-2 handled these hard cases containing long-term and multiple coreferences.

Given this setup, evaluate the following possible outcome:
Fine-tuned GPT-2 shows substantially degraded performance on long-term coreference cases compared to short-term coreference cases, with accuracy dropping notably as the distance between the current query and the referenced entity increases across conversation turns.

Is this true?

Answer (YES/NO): NO